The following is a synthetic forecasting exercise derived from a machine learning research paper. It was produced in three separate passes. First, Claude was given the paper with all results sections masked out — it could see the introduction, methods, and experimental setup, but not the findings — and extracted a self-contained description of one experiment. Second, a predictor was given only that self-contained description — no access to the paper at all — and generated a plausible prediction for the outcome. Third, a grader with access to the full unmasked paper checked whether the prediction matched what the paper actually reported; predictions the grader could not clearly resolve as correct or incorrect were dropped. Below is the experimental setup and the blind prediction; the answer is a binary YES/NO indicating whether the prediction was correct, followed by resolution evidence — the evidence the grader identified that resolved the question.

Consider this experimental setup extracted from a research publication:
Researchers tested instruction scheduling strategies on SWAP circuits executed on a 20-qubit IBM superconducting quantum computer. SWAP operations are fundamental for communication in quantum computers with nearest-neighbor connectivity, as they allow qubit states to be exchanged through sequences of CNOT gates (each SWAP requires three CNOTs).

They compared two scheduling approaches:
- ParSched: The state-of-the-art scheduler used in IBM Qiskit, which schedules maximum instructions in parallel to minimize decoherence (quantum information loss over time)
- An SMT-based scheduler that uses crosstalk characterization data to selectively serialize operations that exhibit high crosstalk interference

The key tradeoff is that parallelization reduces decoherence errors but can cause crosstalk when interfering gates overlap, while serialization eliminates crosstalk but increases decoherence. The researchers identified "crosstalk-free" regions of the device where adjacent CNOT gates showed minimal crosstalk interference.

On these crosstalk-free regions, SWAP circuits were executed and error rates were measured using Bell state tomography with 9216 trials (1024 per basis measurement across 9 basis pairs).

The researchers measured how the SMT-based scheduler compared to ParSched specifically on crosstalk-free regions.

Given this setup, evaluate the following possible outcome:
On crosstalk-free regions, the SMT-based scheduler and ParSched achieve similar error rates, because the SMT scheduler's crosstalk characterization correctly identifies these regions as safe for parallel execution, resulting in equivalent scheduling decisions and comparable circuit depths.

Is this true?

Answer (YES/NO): YES